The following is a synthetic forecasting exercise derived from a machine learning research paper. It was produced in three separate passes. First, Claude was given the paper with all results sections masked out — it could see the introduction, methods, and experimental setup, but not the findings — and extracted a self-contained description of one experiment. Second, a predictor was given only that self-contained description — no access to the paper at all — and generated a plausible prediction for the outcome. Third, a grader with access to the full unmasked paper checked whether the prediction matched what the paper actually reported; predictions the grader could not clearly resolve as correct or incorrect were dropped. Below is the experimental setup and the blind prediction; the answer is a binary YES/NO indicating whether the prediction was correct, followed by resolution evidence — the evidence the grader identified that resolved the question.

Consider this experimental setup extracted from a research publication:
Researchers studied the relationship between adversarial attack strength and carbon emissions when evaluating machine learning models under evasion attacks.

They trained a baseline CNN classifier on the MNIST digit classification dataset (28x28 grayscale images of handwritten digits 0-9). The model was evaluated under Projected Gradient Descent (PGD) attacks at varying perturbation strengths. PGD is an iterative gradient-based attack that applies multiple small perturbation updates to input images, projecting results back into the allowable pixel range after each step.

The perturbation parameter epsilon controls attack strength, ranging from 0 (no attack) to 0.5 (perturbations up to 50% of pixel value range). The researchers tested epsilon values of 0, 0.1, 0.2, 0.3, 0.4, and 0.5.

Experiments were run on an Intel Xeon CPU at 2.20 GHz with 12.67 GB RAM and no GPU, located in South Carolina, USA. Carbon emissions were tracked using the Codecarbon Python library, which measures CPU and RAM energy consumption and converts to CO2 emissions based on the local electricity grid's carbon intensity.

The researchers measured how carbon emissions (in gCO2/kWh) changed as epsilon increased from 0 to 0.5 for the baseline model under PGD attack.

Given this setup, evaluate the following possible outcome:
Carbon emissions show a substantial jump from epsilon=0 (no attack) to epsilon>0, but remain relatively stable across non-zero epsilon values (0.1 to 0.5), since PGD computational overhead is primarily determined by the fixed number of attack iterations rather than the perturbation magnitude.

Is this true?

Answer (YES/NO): NO